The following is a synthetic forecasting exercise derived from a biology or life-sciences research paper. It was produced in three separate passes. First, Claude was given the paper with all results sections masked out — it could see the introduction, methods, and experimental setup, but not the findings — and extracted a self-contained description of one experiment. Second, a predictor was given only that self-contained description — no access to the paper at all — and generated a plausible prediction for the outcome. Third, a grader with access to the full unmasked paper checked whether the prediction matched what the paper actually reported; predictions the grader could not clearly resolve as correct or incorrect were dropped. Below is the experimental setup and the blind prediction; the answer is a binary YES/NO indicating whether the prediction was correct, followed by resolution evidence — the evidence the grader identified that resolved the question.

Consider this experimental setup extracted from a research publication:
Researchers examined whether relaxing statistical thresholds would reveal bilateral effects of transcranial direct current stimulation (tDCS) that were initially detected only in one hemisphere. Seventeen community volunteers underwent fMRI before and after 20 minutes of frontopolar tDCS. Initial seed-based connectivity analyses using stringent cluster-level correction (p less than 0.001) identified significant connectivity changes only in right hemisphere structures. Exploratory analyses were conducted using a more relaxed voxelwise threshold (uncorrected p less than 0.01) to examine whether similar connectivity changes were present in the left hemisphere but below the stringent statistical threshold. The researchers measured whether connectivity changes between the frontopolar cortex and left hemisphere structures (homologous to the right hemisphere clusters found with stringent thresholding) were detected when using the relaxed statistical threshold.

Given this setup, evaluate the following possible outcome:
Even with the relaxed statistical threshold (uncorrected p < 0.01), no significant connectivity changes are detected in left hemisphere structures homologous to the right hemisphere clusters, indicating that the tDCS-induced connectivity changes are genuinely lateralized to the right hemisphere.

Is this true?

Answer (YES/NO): NO